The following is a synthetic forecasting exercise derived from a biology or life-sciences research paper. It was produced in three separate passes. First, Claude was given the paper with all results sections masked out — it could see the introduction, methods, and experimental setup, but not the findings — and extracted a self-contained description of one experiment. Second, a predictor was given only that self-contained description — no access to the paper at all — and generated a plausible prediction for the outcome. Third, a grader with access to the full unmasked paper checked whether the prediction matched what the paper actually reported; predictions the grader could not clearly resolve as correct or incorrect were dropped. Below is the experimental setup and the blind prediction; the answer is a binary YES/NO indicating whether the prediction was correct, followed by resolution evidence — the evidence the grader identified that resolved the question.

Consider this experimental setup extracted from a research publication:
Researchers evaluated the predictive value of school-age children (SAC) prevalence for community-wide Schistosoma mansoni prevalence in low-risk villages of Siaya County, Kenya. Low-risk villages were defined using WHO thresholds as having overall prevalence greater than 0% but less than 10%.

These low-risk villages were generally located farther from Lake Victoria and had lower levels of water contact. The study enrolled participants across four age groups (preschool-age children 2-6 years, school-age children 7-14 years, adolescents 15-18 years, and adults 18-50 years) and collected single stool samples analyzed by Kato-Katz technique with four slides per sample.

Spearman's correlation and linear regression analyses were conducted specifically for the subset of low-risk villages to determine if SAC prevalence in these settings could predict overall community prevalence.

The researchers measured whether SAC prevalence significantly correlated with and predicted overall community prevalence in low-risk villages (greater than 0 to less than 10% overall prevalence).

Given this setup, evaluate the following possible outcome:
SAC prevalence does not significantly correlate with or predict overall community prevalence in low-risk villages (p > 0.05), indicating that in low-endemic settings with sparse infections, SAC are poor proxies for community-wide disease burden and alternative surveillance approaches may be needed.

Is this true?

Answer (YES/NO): YES